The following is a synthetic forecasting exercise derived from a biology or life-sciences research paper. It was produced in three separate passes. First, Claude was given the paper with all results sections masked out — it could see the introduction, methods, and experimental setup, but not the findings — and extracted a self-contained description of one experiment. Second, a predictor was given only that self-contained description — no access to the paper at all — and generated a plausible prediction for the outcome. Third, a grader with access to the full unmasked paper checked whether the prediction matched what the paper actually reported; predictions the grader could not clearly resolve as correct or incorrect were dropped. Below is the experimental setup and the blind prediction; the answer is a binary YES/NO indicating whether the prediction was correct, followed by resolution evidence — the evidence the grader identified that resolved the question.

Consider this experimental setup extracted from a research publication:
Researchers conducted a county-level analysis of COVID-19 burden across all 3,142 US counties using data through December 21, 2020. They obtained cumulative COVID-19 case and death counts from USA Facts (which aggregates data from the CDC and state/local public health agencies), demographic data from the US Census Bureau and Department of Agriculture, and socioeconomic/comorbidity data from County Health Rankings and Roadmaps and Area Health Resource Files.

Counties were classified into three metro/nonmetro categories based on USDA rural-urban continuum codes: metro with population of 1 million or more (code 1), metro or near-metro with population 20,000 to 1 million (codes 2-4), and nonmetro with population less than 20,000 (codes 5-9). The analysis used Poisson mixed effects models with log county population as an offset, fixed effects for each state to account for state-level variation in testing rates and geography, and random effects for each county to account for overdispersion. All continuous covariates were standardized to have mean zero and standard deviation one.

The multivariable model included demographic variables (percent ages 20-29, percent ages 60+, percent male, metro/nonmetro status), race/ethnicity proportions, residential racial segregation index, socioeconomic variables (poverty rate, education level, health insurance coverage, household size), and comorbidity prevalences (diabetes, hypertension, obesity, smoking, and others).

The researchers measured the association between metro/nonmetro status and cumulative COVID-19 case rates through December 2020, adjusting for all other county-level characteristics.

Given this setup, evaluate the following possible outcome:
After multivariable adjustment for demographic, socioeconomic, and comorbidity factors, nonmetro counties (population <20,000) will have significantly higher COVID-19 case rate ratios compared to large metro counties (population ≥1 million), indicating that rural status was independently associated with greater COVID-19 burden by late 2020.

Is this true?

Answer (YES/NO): YES